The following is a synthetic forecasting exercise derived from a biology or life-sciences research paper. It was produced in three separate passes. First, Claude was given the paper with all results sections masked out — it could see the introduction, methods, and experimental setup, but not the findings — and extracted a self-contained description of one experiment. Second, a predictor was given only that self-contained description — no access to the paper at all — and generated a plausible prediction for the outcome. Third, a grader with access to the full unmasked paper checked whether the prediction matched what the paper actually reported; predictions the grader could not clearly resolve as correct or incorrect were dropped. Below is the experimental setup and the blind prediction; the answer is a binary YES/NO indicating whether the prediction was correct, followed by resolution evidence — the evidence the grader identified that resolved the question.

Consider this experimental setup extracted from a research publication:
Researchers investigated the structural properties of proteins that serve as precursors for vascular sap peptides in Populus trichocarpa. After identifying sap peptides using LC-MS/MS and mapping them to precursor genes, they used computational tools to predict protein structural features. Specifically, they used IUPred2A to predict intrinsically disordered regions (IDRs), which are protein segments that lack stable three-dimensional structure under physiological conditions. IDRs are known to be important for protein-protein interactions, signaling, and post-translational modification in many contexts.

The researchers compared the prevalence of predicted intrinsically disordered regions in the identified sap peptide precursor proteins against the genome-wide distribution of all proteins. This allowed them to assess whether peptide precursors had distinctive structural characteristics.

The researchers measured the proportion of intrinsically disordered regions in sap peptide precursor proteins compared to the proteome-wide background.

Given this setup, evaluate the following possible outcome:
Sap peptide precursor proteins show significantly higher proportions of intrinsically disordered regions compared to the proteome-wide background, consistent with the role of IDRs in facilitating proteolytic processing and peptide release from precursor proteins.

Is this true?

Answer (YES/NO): YES